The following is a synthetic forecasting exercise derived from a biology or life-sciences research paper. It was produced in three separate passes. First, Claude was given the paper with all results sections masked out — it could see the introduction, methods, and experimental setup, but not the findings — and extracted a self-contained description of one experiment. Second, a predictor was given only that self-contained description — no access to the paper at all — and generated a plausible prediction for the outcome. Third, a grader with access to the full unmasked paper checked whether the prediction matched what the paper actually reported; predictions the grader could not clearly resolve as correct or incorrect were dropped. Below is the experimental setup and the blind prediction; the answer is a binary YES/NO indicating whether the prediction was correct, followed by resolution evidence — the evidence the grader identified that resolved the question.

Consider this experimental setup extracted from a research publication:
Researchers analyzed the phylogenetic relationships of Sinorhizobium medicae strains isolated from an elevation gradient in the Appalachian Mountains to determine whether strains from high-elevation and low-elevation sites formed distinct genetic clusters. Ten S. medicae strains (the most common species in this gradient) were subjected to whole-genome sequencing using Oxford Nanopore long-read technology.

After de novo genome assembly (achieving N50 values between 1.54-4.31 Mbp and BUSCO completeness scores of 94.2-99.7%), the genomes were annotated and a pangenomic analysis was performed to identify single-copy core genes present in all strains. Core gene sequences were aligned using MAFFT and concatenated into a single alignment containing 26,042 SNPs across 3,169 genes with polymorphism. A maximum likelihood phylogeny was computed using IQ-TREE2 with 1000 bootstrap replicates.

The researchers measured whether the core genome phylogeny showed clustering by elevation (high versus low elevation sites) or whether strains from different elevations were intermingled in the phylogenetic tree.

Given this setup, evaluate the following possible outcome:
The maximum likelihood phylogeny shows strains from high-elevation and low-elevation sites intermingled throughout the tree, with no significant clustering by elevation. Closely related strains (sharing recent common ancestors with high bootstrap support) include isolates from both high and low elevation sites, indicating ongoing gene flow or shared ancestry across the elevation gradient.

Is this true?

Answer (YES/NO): YES